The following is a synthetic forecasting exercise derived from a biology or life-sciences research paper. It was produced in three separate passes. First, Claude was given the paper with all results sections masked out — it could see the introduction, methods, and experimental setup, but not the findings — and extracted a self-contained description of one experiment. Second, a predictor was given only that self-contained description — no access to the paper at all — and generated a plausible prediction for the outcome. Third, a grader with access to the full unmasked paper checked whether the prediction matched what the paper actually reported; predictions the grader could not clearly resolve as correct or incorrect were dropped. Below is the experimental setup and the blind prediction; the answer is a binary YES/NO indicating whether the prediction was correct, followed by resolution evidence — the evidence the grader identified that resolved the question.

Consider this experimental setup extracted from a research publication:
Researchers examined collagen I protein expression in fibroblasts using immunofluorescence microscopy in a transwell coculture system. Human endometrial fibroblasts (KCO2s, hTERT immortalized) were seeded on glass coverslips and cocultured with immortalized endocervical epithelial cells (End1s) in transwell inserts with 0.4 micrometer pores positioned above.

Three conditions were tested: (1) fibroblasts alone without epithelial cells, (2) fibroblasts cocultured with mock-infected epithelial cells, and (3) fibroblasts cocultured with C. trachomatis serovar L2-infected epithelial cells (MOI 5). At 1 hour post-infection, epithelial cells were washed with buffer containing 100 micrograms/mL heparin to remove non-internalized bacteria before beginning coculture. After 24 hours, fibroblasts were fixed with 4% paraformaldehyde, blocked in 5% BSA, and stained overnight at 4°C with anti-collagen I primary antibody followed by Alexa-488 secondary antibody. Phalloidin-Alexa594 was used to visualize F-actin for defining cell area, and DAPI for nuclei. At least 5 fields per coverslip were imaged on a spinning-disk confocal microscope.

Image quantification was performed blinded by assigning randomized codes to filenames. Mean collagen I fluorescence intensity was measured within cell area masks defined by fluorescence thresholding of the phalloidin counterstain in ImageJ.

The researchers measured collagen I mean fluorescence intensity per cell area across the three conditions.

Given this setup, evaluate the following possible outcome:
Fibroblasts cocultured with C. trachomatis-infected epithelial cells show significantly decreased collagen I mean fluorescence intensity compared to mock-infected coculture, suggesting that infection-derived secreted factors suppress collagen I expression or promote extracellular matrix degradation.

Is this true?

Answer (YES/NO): NO